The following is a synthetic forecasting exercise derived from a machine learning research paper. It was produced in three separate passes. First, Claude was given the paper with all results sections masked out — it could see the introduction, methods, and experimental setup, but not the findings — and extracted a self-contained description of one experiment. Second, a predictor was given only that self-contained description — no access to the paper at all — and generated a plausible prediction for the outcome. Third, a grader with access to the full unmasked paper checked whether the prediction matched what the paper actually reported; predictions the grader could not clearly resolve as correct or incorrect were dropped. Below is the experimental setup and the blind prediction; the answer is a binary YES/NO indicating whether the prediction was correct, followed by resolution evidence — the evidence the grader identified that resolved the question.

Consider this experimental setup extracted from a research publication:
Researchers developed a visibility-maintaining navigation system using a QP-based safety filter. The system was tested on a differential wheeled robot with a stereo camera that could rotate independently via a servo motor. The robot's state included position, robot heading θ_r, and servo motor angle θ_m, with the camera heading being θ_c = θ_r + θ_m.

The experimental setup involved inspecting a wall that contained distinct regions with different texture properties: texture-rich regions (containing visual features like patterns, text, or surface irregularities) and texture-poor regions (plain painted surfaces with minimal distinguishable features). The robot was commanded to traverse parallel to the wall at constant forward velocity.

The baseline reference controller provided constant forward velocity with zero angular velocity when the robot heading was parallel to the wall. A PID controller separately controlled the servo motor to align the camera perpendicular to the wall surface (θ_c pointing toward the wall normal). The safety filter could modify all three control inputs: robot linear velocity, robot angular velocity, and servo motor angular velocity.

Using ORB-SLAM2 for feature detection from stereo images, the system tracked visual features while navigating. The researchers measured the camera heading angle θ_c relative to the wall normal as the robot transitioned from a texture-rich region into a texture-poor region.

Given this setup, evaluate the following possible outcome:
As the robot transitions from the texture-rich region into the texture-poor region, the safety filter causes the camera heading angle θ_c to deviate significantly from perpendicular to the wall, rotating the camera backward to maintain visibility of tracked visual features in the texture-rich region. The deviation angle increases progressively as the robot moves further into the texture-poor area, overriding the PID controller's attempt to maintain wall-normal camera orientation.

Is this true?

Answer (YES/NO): YES